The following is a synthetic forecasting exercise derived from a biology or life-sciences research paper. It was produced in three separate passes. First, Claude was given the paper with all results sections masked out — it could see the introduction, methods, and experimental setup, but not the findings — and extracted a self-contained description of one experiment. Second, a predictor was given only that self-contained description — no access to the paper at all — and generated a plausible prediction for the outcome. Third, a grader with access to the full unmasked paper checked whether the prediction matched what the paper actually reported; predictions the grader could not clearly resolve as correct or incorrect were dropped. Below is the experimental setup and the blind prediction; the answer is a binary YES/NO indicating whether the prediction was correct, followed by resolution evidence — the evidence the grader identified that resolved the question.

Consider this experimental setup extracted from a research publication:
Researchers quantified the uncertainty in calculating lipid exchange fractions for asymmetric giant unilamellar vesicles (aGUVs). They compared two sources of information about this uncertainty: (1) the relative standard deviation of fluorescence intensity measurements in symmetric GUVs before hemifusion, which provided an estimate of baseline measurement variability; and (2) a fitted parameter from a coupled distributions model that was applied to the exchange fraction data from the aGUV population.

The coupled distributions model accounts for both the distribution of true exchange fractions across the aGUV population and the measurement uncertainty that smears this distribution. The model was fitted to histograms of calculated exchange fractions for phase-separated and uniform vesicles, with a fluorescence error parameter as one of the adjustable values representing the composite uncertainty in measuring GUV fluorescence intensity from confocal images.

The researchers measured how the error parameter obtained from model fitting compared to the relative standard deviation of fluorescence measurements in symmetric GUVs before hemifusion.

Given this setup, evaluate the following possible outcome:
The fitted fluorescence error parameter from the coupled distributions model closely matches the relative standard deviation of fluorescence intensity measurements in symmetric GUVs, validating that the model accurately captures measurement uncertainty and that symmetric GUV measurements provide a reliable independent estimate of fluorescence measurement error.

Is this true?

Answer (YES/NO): NO